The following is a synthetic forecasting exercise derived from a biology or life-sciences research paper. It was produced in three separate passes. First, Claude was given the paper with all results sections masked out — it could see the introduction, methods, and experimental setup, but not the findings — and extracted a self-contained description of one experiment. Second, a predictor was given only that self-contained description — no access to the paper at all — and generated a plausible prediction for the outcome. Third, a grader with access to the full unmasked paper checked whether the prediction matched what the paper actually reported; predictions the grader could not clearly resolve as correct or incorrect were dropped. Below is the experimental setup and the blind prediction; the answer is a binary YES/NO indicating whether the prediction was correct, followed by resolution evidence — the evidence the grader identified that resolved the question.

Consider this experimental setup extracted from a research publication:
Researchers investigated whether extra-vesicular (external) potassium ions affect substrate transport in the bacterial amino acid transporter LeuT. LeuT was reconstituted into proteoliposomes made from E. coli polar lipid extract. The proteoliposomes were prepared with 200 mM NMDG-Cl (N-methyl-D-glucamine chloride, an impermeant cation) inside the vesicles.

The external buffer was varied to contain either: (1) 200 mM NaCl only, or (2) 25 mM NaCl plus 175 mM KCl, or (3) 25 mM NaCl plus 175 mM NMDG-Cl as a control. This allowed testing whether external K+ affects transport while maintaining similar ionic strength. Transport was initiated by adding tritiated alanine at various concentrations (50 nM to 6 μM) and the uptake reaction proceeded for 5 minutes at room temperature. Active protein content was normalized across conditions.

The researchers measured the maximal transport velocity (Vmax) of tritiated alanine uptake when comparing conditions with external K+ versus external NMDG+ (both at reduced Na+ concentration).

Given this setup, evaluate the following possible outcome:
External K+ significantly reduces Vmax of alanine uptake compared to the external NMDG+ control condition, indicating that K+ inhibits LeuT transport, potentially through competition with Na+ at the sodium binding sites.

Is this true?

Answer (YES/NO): NO